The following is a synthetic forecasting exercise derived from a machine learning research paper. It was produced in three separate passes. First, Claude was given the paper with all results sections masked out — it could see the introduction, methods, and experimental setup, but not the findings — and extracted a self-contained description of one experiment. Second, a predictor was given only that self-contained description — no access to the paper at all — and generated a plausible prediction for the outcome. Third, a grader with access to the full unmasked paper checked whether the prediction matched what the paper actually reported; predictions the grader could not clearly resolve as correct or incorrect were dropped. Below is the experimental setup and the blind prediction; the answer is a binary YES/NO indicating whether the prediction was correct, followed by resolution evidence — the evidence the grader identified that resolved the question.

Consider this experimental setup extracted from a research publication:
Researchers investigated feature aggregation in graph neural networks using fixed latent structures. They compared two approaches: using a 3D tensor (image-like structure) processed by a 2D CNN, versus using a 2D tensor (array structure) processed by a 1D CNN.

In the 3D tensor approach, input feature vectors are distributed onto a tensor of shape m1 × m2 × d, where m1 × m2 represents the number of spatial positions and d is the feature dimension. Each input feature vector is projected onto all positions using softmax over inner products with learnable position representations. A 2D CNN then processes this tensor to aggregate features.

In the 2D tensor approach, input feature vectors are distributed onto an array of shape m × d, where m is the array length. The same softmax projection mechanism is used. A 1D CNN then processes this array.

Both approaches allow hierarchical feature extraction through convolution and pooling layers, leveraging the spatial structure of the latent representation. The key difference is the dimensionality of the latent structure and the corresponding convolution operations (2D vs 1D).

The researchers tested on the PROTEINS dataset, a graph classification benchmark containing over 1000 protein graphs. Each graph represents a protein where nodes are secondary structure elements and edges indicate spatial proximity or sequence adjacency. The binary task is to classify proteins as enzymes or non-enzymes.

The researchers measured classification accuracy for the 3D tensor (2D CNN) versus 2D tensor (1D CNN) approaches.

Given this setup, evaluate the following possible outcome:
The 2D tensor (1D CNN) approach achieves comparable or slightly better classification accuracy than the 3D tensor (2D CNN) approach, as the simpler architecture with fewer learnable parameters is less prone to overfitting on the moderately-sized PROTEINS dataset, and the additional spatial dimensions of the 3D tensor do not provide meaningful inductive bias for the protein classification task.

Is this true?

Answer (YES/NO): NO